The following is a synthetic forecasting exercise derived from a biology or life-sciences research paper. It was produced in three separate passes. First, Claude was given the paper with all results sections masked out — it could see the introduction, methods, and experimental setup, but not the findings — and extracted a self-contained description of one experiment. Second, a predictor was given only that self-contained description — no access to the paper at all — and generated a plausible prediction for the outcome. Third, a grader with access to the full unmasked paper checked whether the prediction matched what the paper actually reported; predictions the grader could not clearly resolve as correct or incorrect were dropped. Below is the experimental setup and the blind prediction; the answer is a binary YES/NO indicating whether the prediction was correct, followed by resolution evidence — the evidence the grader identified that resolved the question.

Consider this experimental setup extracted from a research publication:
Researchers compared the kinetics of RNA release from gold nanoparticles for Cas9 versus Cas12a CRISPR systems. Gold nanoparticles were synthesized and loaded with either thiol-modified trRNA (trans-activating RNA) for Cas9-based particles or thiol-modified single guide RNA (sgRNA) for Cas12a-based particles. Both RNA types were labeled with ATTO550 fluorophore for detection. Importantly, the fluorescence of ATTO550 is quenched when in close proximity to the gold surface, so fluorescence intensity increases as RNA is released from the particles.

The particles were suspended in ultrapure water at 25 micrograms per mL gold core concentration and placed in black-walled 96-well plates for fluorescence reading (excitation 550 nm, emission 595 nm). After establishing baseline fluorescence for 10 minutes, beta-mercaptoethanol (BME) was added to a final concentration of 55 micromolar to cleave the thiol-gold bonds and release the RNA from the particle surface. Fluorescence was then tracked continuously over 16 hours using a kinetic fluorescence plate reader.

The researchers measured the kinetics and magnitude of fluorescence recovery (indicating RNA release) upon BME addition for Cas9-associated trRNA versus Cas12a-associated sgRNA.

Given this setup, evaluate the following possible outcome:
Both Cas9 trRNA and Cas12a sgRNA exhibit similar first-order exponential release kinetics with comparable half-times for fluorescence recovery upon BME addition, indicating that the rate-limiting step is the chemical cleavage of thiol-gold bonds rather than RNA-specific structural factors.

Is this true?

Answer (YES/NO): NO